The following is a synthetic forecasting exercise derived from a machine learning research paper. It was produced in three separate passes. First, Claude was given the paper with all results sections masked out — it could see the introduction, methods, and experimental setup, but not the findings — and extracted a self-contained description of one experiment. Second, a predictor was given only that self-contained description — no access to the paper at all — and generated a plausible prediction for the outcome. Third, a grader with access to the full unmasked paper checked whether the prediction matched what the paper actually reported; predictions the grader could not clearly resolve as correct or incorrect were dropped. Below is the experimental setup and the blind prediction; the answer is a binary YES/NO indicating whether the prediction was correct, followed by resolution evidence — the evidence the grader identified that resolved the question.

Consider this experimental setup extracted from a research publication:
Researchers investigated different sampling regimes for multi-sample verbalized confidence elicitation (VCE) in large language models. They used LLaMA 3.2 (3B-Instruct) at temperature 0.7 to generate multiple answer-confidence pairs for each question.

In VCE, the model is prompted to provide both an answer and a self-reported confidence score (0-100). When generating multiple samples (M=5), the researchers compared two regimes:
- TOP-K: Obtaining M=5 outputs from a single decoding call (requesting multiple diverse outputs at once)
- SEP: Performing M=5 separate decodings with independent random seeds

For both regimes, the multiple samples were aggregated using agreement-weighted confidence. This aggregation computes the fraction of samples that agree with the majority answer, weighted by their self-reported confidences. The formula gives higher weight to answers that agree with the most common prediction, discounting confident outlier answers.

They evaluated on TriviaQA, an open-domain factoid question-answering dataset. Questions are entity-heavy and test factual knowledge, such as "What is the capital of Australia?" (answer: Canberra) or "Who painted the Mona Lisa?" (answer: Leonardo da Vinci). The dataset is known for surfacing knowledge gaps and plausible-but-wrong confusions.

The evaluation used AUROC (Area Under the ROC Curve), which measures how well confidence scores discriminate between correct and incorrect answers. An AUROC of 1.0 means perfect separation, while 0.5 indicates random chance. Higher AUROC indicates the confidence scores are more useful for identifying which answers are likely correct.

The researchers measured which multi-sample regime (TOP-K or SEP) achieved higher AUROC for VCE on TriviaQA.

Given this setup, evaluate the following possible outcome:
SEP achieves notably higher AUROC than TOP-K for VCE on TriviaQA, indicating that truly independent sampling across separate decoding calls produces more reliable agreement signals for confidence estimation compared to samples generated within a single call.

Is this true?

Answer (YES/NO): NO